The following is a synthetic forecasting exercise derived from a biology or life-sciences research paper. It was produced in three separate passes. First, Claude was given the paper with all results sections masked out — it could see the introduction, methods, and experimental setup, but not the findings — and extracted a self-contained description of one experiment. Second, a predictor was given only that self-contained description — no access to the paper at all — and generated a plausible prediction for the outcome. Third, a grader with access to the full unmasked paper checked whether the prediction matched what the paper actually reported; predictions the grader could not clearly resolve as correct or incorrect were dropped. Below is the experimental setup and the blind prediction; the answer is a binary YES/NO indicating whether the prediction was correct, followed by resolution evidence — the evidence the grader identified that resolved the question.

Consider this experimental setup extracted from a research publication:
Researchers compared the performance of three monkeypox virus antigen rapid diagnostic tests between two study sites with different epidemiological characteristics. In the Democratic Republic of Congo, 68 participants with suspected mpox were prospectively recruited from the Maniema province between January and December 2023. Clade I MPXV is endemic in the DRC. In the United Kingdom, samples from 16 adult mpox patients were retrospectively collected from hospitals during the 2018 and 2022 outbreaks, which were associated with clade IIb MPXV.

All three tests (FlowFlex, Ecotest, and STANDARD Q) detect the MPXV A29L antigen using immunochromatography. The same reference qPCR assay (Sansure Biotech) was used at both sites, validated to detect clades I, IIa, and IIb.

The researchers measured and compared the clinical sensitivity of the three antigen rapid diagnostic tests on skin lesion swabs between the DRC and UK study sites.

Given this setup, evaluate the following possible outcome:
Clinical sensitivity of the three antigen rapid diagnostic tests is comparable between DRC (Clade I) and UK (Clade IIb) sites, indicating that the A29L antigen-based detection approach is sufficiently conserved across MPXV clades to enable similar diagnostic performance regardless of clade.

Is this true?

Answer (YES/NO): YES